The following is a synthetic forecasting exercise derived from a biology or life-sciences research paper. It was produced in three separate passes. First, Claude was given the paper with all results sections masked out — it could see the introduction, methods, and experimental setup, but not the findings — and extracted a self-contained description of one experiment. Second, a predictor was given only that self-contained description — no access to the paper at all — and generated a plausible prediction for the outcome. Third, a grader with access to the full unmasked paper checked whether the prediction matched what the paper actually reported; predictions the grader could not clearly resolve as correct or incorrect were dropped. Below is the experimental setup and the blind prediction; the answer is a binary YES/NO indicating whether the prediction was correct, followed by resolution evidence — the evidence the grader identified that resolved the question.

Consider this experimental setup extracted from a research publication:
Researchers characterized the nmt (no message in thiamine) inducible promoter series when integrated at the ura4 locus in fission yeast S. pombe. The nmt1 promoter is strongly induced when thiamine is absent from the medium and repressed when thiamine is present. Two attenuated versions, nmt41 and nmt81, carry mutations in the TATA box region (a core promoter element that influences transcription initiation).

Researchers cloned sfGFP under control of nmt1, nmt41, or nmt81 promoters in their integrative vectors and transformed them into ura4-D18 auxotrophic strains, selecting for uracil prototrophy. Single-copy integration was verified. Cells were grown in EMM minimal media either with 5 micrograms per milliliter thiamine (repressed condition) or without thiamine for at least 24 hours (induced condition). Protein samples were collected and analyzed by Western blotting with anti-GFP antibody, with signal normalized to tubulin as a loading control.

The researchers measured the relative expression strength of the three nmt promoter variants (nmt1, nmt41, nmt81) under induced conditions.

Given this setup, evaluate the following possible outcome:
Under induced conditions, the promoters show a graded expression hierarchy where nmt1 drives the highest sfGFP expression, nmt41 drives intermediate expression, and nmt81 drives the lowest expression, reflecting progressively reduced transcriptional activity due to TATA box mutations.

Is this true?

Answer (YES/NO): YES